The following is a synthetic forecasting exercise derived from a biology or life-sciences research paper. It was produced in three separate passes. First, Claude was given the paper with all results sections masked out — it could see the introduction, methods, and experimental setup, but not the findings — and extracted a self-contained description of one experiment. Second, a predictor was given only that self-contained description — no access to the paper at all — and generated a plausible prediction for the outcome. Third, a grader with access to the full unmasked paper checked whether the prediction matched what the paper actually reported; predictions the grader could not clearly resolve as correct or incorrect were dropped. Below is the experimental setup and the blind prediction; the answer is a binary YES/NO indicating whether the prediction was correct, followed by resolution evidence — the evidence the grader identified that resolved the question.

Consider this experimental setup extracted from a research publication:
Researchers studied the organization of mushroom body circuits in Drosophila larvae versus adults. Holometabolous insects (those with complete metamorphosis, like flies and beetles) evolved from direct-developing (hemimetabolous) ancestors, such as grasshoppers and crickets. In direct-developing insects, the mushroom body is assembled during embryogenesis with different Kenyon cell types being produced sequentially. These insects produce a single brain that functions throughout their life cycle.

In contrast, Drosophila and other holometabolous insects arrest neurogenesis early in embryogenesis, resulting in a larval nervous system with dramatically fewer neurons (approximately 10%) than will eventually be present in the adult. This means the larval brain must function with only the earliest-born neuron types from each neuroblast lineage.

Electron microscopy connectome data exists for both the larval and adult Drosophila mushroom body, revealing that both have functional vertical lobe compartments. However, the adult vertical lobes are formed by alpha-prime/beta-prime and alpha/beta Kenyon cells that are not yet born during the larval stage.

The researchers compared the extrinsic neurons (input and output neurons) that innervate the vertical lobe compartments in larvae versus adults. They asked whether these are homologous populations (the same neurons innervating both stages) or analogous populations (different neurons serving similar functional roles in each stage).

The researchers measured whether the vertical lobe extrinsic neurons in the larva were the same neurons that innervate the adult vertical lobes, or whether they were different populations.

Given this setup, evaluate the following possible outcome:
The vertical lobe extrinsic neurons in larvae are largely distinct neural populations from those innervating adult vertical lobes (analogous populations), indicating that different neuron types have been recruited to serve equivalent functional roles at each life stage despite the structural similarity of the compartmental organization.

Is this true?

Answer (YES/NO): YES